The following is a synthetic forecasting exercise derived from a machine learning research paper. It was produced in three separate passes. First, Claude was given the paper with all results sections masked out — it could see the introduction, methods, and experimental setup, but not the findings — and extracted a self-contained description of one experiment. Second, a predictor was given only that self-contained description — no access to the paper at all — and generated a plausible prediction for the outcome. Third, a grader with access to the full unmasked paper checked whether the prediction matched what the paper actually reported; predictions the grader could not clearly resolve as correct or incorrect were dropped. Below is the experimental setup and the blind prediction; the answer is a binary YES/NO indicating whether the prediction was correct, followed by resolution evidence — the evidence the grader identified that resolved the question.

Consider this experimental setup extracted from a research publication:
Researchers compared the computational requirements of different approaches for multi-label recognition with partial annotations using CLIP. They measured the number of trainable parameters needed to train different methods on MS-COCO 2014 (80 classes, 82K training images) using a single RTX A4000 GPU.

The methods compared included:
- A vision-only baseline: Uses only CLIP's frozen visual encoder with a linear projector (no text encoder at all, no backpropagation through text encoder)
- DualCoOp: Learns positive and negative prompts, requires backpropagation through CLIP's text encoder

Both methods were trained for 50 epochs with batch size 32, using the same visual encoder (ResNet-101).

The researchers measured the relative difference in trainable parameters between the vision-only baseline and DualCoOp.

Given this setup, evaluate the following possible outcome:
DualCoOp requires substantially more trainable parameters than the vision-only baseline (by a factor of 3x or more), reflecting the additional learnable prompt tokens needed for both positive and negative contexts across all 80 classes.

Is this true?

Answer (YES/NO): YES